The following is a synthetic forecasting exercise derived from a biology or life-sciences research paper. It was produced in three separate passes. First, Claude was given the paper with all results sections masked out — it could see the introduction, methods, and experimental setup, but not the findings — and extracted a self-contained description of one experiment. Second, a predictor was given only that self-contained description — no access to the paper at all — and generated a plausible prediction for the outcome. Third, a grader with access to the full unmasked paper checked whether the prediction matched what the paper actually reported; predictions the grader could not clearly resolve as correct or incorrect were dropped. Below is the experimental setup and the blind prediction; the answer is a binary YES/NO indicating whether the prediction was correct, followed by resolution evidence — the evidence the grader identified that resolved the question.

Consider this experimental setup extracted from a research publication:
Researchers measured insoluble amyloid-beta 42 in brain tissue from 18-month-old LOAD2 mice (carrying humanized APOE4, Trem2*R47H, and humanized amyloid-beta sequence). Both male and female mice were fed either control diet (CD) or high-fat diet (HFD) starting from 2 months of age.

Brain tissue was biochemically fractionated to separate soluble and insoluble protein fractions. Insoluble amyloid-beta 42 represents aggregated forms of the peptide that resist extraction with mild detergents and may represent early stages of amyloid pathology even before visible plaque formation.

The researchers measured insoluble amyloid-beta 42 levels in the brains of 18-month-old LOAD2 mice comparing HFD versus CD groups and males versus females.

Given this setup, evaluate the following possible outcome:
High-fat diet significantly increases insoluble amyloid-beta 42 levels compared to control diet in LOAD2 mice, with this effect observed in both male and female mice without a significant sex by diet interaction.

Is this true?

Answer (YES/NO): NO